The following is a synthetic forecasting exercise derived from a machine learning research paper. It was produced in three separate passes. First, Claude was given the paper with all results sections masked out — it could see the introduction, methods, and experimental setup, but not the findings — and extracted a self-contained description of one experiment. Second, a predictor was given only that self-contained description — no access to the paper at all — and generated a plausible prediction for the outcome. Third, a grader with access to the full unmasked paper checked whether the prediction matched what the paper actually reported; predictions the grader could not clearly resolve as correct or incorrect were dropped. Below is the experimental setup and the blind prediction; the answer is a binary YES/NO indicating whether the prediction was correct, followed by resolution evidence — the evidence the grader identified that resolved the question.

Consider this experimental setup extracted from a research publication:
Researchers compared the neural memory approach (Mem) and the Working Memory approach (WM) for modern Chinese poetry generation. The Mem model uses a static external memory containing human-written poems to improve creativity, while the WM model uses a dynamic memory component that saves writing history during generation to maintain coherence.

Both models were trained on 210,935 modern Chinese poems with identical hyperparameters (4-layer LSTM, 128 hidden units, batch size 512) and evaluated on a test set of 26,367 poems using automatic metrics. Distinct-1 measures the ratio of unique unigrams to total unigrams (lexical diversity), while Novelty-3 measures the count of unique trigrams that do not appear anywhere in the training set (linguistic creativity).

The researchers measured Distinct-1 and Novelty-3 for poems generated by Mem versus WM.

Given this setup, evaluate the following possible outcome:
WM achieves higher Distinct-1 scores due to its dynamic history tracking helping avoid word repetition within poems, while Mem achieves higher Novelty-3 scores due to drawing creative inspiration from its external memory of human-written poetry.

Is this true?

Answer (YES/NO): NO